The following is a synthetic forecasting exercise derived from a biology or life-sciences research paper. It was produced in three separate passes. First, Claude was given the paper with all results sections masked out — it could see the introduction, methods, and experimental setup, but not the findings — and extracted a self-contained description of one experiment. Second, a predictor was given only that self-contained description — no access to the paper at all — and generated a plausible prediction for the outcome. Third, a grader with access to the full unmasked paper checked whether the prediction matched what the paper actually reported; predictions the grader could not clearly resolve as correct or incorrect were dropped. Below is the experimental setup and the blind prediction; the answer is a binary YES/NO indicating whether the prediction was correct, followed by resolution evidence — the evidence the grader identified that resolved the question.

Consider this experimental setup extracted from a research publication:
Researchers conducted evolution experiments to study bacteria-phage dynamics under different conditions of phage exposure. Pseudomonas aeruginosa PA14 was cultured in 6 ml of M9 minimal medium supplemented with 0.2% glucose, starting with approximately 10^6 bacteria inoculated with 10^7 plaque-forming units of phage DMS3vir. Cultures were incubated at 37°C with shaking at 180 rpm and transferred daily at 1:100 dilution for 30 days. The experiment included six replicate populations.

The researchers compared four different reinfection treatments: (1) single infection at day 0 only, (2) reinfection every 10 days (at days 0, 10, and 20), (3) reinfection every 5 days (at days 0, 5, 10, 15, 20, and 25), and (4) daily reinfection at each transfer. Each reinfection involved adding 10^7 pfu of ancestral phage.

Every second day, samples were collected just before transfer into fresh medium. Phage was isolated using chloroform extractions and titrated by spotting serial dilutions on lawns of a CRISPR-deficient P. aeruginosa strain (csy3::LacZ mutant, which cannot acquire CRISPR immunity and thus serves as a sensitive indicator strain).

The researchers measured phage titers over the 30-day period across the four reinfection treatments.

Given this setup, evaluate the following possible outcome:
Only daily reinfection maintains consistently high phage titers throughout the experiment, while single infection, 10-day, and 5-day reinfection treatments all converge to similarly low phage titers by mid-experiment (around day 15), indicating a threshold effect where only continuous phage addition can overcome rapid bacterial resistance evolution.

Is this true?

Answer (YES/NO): NO